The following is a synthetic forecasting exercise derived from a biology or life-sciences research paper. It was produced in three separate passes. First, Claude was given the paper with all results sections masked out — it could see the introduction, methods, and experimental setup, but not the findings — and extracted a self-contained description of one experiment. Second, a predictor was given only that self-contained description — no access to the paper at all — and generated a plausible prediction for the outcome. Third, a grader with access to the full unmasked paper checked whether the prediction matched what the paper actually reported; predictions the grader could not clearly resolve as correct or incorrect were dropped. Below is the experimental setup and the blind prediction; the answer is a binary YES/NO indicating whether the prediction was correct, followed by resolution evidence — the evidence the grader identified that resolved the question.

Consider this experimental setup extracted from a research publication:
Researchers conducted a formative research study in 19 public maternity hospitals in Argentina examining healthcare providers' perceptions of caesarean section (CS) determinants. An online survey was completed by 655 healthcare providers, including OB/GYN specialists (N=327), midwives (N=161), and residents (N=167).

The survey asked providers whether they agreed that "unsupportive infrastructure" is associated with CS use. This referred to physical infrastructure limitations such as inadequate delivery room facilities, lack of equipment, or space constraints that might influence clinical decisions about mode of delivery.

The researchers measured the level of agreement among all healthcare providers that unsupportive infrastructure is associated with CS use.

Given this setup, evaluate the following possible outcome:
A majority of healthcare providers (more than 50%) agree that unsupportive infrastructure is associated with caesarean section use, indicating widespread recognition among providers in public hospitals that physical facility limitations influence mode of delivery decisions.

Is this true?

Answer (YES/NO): NO